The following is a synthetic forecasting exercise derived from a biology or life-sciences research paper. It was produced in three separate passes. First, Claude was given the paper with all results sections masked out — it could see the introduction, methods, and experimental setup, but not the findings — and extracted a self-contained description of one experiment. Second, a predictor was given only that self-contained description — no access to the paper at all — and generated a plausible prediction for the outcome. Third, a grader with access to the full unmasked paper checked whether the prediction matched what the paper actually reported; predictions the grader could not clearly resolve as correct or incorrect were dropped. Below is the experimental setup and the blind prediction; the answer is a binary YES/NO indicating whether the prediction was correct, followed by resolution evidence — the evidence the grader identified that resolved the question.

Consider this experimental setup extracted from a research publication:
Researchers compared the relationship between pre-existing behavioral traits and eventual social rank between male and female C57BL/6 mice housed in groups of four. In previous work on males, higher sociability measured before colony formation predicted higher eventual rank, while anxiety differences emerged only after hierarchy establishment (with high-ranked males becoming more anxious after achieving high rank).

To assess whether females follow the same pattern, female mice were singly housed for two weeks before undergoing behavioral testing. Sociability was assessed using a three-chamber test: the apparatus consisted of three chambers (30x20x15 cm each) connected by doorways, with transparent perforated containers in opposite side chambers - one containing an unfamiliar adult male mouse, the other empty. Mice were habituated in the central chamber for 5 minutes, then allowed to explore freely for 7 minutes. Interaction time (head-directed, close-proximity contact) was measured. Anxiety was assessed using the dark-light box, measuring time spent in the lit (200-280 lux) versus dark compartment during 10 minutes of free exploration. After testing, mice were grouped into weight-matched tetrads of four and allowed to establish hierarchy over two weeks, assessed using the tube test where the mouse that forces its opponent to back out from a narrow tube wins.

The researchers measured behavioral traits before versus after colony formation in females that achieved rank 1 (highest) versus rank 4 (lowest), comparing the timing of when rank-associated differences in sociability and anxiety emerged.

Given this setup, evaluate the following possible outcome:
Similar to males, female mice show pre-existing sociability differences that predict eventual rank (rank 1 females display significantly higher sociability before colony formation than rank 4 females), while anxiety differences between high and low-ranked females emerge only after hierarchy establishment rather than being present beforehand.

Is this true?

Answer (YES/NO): NO